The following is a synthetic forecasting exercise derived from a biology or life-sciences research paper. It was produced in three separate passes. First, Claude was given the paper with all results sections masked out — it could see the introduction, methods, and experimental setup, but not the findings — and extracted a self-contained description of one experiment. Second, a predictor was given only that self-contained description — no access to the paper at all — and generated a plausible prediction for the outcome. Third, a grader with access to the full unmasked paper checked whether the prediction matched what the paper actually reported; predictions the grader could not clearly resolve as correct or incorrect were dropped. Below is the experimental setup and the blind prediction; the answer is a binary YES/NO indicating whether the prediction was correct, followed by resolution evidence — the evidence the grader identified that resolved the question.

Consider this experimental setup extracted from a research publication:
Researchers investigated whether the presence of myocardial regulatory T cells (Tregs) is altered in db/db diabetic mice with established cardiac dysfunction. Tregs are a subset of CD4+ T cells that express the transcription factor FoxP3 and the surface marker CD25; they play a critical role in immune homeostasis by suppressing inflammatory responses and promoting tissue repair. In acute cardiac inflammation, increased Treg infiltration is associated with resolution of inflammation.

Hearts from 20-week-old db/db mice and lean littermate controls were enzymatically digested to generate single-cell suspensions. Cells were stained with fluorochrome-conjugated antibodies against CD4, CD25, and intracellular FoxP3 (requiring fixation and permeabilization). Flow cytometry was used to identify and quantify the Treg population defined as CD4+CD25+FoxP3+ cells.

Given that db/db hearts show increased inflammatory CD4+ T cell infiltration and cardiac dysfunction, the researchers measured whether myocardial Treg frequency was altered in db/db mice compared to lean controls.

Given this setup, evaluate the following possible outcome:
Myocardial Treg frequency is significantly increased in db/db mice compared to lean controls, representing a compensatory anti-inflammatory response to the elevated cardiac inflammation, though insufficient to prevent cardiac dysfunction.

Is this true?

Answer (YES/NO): NO